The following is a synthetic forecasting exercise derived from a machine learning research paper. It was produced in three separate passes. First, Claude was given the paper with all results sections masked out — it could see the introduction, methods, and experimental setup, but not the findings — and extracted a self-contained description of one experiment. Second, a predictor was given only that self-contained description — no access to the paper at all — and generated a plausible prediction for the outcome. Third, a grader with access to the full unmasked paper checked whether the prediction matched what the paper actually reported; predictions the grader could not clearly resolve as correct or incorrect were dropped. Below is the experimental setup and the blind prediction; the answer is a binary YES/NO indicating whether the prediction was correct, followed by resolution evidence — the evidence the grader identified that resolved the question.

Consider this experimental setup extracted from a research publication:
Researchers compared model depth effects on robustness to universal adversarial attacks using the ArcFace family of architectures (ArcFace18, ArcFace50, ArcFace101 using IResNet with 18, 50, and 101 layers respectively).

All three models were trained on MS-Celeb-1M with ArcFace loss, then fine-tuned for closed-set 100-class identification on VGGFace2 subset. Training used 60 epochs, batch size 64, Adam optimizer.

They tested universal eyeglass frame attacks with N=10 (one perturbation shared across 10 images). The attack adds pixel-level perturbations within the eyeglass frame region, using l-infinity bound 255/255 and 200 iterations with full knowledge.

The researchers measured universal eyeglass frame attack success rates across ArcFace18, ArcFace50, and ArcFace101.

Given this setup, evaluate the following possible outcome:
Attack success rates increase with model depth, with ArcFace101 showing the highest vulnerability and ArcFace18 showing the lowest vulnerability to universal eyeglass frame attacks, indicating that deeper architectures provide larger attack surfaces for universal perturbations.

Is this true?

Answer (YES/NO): NO